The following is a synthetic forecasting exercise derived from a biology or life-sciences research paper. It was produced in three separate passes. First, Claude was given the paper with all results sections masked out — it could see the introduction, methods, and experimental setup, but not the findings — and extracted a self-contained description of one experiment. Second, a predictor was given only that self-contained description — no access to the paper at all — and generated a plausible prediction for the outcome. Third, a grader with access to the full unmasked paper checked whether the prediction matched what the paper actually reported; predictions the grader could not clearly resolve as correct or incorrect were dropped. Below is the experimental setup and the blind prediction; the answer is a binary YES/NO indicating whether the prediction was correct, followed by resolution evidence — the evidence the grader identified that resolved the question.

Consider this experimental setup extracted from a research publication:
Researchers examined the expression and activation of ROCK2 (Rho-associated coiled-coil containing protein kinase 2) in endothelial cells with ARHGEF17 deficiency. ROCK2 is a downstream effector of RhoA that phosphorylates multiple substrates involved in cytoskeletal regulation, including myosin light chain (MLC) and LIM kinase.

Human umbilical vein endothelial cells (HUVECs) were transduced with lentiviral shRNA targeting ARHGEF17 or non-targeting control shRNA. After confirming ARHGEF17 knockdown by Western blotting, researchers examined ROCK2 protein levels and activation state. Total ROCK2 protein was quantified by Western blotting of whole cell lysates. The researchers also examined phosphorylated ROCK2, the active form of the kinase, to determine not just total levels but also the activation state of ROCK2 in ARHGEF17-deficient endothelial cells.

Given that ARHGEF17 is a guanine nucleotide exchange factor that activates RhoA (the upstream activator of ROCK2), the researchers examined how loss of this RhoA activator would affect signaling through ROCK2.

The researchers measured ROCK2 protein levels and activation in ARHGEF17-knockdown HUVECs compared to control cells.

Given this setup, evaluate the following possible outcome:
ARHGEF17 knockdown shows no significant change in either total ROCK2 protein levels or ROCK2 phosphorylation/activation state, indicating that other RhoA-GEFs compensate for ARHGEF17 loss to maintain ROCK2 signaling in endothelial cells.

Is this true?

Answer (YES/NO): NO